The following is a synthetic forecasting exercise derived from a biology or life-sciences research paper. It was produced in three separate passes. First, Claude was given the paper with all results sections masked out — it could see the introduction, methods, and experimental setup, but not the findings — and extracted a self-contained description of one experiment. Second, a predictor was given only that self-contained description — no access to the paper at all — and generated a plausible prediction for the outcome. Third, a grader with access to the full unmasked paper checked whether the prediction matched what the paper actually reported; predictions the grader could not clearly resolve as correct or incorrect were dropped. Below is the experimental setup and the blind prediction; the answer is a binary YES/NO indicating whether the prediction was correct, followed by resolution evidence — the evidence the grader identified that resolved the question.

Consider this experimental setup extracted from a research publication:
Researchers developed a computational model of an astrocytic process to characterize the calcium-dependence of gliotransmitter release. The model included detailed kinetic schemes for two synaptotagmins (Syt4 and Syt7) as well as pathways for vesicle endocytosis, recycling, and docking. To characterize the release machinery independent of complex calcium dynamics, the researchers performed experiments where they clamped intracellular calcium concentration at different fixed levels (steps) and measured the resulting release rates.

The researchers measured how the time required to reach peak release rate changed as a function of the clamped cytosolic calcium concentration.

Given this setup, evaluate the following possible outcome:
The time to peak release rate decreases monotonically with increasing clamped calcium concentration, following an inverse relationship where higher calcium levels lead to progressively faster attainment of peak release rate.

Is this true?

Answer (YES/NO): YES